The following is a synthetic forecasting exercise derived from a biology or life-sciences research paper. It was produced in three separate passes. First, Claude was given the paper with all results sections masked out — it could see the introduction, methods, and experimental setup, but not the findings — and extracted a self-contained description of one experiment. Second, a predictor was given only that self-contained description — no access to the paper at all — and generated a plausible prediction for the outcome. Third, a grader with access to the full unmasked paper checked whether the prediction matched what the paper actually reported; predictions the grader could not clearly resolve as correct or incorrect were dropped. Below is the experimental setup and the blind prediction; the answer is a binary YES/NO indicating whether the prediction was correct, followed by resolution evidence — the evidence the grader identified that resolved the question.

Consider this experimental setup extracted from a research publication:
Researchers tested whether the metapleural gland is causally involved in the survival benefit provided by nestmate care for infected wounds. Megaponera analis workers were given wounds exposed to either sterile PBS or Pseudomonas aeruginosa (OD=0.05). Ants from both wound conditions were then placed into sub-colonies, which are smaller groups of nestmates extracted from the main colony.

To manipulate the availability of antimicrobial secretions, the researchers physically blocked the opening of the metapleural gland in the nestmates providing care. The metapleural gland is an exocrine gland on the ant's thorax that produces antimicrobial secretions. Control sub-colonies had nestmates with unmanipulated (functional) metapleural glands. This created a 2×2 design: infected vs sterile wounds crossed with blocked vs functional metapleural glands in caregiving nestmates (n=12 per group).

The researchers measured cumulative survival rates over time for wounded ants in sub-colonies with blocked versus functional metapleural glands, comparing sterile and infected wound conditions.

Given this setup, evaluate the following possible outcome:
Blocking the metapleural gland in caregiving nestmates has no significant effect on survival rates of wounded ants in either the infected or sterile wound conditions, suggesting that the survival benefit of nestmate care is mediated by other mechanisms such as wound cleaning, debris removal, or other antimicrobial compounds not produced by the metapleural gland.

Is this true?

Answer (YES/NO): NO